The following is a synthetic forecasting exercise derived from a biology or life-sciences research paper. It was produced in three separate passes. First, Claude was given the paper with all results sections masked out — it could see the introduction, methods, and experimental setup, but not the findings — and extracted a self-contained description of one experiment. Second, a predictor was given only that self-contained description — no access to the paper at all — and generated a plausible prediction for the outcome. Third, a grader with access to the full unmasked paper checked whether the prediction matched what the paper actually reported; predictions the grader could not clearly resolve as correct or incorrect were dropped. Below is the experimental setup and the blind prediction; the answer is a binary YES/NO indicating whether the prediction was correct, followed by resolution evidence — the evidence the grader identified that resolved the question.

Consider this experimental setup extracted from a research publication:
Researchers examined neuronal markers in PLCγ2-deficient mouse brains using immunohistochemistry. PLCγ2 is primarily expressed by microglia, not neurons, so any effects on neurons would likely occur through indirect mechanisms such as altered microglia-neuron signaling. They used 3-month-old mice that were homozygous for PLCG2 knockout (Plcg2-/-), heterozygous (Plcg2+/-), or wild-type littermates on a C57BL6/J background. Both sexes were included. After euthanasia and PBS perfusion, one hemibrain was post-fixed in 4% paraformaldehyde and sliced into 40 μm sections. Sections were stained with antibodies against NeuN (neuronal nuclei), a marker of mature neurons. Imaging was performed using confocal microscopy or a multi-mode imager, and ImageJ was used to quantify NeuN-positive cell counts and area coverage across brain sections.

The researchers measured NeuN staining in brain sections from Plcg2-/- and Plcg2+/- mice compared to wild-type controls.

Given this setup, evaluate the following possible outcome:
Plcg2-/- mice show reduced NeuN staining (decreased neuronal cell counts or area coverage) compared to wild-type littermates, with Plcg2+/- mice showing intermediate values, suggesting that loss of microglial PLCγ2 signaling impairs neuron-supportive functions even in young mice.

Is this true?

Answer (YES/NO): NO